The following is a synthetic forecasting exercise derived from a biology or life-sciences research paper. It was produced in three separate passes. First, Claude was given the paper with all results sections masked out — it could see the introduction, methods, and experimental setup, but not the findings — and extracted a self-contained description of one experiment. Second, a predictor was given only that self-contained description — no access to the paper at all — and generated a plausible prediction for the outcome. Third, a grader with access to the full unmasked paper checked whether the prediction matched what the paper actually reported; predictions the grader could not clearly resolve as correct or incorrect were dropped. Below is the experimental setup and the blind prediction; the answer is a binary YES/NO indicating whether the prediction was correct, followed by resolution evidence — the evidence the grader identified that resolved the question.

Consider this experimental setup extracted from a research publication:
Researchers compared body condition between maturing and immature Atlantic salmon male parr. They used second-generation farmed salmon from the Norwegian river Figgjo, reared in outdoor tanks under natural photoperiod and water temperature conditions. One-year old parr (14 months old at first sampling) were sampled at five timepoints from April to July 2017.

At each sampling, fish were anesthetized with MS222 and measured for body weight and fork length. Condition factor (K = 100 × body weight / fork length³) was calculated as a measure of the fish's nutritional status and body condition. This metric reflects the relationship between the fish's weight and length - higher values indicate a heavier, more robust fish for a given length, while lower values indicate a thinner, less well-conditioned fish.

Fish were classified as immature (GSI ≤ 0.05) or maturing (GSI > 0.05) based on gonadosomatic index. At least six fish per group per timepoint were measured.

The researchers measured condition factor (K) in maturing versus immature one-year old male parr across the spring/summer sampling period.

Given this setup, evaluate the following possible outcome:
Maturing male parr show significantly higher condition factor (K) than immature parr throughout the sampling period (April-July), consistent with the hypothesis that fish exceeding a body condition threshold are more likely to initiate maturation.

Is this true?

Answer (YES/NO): NO